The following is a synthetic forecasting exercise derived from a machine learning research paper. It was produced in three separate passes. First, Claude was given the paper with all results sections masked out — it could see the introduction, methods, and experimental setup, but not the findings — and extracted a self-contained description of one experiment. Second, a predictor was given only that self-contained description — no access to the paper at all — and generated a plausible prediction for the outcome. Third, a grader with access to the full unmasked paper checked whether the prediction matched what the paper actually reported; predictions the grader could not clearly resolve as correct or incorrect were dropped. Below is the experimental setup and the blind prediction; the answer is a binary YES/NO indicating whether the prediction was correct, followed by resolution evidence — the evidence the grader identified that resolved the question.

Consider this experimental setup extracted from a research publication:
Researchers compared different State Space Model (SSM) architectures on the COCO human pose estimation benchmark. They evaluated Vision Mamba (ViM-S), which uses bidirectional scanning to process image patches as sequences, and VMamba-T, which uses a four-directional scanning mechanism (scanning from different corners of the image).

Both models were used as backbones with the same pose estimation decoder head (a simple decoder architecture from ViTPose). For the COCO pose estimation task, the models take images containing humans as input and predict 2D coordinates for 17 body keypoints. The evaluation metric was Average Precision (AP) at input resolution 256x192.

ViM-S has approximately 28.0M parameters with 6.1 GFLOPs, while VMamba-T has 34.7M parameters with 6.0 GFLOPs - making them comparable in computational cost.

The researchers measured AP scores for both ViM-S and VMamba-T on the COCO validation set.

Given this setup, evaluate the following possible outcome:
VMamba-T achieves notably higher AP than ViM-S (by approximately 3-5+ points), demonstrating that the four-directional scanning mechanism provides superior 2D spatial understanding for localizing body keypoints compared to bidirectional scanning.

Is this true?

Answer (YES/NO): YES